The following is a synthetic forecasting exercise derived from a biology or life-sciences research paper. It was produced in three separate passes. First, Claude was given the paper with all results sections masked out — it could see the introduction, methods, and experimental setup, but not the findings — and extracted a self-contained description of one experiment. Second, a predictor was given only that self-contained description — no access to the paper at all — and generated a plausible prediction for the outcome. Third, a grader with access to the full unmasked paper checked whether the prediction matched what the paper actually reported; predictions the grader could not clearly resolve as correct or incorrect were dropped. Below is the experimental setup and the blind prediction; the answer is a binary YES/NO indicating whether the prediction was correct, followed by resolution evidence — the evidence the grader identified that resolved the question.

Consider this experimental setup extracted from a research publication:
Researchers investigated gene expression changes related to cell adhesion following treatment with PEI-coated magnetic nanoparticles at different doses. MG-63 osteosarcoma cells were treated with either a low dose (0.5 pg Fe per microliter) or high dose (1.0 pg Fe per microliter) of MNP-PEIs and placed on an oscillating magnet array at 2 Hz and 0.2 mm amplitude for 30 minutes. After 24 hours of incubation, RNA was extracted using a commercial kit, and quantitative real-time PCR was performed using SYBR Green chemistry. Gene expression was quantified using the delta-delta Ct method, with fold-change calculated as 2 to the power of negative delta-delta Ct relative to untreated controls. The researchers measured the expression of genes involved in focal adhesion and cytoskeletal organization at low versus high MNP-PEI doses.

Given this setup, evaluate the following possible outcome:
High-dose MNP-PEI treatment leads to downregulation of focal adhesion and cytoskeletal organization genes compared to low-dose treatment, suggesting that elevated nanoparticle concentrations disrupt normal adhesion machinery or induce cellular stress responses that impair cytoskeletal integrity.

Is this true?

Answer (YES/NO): NO